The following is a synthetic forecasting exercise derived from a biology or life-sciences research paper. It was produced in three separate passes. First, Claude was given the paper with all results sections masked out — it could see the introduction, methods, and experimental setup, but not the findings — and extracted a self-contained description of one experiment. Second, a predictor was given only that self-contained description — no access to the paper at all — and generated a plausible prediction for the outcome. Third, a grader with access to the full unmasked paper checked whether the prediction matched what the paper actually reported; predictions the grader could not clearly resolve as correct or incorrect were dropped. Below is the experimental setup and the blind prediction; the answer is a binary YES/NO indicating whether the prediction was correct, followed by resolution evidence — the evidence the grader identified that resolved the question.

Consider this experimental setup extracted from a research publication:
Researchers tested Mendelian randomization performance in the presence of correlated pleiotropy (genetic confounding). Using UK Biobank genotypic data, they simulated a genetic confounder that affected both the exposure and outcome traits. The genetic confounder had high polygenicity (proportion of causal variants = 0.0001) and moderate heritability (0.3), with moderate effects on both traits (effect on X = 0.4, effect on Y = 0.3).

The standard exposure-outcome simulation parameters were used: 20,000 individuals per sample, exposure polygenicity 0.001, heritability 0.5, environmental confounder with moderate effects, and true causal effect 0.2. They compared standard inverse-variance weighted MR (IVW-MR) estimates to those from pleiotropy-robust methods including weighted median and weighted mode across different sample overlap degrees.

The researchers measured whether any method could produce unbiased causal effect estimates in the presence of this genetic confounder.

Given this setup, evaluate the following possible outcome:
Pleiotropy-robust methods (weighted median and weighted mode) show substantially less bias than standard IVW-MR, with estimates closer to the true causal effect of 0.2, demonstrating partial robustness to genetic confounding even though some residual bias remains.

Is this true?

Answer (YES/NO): NO